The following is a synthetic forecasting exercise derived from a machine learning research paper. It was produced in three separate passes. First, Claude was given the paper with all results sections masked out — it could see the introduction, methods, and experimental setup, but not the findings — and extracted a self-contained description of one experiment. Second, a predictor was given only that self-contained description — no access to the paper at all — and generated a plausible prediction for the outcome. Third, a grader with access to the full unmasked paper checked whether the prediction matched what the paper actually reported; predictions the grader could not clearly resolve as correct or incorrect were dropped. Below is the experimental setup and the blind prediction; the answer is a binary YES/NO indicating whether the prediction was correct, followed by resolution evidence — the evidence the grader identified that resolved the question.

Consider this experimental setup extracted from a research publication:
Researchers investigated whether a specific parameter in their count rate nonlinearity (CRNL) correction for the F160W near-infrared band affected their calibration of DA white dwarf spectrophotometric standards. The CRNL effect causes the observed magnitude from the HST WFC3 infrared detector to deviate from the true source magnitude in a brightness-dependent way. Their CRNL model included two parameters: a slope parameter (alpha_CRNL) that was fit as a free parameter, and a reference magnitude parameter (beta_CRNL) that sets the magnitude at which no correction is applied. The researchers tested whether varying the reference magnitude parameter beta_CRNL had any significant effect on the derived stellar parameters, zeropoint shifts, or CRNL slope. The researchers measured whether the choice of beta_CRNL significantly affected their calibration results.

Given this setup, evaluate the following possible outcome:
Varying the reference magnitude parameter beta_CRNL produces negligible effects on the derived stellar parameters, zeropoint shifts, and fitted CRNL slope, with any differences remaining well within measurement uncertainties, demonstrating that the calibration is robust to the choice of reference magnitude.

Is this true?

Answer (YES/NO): YES